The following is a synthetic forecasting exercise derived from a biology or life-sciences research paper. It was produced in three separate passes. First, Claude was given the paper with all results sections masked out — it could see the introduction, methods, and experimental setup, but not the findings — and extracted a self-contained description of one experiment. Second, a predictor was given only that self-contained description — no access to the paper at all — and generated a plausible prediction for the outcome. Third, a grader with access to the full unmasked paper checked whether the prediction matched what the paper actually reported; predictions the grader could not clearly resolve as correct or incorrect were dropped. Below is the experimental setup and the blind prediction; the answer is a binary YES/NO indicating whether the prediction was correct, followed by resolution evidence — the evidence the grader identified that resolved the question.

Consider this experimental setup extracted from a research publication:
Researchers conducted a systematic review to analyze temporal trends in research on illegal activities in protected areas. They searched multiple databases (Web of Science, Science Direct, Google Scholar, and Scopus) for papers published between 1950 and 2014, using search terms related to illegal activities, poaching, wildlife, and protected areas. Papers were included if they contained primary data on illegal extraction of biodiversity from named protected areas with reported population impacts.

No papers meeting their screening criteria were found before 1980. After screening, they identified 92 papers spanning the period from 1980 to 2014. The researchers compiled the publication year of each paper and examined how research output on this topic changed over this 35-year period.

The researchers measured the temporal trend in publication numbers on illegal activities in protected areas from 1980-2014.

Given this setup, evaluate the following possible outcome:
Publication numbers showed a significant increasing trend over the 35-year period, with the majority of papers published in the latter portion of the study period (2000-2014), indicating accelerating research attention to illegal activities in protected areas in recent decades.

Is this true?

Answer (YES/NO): YES